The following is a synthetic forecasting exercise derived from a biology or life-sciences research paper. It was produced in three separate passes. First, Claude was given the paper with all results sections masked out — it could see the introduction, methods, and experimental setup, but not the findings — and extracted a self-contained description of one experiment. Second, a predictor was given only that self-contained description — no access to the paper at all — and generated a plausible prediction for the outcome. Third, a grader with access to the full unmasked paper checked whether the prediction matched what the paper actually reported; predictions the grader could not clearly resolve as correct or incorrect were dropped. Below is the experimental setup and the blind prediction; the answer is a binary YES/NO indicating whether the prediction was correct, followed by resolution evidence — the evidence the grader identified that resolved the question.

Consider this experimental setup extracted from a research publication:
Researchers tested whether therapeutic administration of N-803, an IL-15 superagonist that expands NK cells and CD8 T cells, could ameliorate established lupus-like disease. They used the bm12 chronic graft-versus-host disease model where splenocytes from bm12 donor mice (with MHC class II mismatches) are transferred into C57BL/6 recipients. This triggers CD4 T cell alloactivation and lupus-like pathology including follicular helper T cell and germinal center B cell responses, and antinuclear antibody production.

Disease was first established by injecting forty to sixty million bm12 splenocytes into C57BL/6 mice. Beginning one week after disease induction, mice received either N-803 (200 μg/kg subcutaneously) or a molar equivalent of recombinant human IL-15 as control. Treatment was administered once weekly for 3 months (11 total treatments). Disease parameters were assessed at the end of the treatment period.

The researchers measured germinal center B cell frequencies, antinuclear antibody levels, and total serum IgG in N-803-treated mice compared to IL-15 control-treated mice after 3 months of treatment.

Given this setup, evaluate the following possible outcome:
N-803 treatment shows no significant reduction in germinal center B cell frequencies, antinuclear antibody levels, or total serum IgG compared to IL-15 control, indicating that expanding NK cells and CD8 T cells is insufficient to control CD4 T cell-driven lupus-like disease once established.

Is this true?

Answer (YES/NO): YES